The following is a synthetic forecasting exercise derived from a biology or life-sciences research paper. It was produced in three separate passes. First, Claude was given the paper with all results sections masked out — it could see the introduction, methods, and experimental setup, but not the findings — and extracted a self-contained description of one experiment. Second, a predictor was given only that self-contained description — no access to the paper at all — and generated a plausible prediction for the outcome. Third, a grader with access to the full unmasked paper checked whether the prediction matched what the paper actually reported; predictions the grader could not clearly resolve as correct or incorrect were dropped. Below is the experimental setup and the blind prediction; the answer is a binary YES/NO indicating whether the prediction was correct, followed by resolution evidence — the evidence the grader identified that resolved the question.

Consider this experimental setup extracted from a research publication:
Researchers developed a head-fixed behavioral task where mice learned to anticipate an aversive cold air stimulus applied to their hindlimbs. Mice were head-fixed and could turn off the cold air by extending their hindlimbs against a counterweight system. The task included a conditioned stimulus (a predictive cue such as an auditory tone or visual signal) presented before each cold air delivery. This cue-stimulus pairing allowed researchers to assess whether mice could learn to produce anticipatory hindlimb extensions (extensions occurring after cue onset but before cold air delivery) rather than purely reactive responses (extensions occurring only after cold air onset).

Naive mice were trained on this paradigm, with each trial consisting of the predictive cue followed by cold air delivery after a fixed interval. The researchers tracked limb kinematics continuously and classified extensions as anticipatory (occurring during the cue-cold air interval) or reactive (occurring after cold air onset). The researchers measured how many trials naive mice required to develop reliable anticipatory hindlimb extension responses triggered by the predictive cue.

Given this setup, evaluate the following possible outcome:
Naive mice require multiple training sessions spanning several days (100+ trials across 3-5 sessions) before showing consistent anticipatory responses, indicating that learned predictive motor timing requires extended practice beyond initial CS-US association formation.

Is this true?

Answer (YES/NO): NO